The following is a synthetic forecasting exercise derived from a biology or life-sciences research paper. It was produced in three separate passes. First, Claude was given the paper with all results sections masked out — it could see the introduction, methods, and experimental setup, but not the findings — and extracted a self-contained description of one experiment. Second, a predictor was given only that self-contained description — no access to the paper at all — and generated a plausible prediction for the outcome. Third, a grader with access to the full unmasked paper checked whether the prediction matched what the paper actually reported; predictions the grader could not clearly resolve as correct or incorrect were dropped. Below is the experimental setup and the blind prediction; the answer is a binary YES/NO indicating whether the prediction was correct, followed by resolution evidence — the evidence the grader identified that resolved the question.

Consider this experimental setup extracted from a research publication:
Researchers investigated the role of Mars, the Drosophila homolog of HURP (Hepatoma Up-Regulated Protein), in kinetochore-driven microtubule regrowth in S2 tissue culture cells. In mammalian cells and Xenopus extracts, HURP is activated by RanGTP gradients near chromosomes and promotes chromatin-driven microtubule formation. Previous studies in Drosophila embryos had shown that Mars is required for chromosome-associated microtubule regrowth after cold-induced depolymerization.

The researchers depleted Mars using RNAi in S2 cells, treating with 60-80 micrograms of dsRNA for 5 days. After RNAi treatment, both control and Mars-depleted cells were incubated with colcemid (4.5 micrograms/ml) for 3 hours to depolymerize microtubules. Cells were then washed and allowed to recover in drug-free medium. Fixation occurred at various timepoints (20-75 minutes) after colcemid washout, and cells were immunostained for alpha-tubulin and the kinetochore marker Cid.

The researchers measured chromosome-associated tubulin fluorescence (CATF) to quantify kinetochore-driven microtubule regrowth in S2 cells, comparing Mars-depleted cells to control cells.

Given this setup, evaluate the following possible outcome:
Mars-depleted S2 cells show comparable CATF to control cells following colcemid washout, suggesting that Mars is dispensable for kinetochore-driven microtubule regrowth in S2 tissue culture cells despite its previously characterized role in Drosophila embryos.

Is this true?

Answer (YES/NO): NO